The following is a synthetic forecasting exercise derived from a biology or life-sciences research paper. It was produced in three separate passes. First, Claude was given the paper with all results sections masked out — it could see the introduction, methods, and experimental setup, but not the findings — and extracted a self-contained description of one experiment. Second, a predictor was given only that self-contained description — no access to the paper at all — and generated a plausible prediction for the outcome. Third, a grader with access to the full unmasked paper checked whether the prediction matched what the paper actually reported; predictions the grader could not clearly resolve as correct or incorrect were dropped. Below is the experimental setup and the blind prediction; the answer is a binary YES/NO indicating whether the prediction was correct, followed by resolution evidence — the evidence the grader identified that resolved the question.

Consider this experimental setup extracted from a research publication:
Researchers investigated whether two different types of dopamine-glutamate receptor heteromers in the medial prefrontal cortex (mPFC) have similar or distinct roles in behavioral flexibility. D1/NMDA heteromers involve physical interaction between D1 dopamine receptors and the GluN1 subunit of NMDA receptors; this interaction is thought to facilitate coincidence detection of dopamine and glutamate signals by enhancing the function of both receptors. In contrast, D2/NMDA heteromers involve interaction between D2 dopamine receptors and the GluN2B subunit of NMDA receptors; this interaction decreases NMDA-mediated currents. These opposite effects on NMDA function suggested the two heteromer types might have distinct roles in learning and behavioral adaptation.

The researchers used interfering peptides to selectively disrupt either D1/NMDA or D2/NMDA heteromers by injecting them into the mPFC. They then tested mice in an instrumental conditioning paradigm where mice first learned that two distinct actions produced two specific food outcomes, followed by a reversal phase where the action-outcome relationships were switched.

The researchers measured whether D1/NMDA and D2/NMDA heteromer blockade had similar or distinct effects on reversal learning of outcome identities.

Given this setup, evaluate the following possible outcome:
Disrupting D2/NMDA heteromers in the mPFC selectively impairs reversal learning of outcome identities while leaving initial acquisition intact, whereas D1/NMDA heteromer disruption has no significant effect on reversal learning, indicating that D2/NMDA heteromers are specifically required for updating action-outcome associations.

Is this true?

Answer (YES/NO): NO